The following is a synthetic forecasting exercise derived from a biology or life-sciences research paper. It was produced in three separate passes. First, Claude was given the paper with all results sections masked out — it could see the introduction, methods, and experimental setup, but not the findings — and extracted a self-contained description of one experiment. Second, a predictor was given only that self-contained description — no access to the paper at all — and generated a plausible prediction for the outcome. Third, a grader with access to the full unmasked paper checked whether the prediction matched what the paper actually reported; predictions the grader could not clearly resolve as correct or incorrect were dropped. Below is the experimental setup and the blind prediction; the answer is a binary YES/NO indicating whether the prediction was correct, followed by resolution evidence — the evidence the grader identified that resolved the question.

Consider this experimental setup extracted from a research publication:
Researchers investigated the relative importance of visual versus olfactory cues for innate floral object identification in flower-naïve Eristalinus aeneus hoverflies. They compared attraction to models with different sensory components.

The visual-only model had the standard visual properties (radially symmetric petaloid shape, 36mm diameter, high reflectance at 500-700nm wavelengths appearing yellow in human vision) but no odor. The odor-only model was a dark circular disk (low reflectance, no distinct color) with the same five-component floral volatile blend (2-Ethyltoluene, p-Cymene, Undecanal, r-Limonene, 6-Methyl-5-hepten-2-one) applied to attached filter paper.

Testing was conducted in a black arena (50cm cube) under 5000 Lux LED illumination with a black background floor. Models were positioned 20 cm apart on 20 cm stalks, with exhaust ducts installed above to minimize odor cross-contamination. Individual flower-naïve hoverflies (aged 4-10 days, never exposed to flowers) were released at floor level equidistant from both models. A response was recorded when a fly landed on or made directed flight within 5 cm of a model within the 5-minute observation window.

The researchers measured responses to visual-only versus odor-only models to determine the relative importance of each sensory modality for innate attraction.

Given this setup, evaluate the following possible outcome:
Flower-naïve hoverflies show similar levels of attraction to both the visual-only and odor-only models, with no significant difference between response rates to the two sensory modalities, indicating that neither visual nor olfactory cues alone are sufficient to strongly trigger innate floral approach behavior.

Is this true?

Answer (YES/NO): YES